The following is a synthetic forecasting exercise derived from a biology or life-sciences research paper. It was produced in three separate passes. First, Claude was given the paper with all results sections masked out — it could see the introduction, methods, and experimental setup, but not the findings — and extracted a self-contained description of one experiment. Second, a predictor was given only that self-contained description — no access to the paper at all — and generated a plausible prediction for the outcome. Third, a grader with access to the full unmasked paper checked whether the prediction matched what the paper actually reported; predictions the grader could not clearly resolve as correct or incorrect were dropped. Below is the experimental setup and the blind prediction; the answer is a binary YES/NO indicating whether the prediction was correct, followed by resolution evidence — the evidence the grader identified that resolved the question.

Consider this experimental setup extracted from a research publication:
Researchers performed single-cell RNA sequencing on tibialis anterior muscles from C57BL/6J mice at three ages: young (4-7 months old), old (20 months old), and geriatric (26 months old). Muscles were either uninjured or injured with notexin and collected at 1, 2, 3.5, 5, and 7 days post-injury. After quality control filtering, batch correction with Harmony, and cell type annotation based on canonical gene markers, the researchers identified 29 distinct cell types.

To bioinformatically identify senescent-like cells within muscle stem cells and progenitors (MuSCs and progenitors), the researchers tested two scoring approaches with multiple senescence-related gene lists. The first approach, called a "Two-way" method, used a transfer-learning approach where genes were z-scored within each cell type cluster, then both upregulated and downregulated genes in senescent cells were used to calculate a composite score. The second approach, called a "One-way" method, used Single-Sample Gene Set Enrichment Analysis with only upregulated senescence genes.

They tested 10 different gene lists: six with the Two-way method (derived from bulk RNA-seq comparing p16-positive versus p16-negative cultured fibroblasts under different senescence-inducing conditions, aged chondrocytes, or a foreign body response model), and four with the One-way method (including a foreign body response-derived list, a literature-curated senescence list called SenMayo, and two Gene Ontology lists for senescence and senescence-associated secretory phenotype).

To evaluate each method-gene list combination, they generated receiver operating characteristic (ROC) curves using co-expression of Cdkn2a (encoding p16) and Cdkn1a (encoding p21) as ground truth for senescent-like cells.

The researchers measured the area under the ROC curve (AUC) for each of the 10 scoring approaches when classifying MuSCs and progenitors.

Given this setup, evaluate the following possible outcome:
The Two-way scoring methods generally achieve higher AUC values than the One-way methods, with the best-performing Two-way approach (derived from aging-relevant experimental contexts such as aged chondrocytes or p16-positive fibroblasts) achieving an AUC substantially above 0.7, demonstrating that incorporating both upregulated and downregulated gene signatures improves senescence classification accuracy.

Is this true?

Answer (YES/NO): NO